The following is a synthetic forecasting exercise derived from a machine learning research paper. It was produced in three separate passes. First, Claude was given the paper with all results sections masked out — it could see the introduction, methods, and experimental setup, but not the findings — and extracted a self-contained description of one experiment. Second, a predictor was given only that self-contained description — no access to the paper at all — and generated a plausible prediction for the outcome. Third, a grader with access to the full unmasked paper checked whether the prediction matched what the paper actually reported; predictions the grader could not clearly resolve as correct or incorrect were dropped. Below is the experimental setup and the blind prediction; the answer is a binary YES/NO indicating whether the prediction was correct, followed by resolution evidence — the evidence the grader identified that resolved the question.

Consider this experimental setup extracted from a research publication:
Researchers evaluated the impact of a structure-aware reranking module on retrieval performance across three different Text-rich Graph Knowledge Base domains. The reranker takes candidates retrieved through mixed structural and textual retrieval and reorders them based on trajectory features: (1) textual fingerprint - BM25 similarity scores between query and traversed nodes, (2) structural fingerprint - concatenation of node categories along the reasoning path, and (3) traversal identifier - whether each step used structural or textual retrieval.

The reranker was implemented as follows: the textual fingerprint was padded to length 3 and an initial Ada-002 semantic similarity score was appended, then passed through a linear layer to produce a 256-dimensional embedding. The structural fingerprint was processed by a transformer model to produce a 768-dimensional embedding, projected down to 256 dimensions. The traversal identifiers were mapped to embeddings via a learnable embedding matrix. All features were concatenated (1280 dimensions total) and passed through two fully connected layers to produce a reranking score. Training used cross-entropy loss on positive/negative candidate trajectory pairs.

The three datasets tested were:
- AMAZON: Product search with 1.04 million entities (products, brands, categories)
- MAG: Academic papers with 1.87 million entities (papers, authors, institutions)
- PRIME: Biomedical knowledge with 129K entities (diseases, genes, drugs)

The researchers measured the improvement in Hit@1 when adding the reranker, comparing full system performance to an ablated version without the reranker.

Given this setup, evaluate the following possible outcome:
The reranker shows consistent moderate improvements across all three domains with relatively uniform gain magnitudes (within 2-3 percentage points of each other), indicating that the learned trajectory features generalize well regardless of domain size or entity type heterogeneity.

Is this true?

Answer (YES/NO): NO